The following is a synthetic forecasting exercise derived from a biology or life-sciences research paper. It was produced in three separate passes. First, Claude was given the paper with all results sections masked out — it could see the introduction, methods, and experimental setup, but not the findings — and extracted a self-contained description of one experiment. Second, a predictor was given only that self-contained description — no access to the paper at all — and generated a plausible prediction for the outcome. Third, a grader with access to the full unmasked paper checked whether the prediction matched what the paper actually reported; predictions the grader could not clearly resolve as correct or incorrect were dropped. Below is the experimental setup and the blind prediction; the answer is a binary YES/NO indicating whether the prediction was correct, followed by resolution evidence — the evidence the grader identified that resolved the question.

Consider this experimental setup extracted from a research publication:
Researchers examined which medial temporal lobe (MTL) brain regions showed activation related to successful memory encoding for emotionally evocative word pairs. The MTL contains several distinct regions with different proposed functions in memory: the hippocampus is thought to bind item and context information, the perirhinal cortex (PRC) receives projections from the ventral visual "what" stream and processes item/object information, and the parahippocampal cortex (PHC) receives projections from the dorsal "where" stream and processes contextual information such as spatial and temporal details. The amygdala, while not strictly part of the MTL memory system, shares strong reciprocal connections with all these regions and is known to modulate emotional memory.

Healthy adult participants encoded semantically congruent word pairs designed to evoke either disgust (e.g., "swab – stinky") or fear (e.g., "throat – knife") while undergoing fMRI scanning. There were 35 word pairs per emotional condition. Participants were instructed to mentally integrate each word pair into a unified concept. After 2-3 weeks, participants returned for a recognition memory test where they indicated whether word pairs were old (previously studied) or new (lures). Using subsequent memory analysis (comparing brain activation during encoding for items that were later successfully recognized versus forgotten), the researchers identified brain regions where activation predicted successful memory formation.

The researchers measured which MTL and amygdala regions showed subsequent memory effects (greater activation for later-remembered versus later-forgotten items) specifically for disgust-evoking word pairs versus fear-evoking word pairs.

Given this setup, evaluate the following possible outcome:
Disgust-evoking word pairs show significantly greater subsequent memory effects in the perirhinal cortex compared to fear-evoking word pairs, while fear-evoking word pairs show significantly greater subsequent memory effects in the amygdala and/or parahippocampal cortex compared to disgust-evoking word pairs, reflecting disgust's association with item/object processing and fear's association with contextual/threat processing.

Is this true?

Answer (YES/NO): NO